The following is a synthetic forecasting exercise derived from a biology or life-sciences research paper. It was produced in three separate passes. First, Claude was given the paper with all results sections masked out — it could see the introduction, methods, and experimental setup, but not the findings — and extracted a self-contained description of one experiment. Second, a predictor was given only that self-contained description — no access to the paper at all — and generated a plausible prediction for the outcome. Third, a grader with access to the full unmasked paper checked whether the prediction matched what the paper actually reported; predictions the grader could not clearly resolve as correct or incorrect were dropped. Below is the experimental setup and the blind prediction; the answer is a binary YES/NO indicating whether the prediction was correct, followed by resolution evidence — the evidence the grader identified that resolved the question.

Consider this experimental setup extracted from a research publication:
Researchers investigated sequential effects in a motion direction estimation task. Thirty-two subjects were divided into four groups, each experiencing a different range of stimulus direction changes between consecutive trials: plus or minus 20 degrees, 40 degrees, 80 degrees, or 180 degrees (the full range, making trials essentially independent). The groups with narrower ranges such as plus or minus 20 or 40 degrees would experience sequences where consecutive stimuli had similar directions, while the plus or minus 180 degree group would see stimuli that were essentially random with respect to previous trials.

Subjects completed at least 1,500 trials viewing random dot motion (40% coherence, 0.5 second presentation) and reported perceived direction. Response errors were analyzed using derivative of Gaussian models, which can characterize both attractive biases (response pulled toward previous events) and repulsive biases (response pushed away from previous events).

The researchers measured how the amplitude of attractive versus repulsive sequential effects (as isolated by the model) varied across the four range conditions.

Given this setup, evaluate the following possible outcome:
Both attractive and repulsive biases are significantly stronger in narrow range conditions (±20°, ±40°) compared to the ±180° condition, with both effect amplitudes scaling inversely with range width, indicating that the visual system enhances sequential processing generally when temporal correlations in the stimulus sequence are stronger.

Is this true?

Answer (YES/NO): NO